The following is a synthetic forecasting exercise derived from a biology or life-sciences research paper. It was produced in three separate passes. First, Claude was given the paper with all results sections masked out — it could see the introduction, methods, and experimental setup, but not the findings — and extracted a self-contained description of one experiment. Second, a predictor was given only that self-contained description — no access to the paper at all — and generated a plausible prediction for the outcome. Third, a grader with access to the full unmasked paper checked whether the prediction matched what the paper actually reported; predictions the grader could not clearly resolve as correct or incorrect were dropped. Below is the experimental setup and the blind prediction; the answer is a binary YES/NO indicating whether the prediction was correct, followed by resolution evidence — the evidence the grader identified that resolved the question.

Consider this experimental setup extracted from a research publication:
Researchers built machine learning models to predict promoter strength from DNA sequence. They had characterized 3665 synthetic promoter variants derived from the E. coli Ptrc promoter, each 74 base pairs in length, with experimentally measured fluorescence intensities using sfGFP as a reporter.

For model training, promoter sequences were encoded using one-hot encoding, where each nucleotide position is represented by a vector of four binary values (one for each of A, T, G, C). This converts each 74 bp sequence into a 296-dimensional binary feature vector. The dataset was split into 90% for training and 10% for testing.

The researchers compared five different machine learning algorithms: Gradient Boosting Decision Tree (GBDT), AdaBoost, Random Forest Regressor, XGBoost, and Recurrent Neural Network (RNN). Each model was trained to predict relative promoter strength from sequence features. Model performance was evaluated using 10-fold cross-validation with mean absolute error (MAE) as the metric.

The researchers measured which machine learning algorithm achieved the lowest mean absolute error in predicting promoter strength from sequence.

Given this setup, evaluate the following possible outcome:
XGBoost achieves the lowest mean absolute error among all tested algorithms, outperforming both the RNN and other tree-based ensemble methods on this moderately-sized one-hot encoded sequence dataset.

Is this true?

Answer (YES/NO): YES